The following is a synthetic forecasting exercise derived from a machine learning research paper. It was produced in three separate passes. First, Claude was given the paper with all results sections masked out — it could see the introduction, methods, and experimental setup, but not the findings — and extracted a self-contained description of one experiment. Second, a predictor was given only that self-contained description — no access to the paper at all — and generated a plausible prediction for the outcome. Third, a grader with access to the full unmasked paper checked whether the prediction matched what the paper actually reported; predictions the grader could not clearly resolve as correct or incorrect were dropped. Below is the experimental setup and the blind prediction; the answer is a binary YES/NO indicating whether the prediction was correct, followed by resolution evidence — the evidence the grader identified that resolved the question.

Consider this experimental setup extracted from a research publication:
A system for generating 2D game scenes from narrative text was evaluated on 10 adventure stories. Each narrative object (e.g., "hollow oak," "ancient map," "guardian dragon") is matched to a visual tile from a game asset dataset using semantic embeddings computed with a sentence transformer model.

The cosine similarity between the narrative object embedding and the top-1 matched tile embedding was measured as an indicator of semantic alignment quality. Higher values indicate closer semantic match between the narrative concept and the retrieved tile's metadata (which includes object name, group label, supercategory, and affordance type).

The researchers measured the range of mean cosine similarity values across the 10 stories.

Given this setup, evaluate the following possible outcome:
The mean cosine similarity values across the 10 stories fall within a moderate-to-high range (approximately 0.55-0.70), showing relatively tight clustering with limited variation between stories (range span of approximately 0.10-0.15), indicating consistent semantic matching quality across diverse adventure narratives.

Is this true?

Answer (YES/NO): NO